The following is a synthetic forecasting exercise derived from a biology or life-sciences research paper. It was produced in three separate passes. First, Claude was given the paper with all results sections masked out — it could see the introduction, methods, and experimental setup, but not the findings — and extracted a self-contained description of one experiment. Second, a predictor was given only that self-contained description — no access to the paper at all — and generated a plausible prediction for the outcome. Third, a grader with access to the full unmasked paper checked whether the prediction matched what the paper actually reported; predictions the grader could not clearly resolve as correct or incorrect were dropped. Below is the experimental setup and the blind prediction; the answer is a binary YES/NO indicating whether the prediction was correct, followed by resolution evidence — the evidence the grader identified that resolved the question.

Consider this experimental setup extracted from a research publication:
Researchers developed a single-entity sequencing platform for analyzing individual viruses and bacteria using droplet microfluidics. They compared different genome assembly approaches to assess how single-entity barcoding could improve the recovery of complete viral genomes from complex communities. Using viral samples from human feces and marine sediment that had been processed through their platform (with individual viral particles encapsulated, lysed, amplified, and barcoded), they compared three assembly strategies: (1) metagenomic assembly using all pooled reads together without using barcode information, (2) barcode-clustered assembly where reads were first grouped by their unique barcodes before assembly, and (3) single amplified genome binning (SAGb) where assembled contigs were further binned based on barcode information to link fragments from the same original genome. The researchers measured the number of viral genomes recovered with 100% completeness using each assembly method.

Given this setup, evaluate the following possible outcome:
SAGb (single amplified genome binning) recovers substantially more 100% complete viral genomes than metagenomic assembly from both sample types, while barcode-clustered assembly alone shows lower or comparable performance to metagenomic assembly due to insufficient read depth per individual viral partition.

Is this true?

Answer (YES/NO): NO